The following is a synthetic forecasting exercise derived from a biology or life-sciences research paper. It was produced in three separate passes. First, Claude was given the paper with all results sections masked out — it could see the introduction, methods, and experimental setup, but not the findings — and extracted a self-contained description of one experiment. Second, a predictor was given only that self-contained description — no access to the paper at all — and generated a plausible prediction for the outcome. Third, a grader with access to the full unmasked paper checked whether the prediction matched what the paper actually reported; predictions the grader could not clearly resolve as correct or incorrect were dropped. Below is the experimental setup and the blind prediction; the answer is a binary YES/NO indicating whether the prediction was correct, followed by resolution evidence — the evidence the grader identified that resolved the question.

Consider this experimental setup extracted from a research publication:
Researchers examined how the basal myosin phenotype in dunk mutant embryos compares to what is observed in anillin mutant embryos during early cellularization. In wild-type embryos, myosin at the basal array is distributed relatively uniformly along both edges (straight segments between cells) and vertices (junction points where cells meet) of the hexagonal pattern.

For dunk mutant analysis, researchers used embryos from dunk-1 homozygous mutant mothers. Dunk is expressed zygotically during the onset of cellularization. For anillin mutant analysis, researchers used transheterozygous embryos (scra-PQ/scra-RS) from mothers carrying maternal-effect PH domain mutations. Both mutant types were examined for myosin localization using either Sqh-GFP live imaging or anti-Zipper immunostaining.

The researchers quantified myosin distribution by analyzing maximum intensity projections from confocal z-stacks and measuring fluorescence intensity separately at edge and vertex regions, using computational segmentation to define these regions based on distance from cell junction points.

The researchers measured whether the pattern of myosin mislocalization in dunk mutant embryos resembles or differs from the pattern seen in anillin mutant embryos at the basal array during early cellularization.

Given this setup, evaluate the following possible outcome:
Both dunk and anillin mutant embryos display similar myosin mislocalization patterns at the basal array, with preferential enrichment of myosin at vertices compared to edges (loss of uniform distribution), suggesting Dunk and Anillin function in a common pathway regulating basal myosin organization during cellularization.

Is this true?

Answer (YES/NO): YES